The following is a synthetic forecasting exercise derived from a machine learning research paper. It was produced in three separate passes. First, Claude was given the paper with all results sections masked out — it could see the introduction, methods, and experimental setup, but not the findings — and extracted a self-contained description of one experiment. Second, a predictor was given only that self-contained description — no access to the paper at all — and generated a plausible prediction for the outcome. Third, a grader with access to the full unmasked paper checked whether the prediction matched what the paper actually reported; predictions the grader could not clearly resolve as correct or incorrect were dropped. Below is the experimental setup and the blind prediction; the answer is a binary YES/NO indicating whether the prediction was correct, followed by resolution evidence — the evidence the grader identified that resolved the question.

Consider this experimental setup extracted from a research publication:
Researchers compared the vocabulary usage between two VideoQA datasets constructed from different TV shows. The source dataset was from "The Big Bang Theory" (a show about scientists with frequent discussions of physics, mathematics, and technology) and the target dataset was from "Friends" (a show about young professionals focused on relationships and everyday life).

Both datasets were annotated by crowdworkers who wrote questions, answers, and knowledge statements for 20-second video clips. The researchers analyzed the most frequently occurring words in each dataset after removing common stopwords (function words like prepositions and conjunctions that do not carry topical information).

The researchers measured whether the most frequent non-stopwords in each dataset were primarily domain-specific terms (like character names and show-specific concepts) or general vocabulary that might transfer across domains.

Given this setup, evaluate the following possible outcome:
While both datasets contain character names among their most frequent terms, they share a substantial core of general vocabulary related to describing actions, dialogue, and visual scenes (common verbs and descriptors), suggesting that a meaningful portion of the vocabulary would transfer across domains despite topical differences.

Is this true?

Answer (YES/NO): NO